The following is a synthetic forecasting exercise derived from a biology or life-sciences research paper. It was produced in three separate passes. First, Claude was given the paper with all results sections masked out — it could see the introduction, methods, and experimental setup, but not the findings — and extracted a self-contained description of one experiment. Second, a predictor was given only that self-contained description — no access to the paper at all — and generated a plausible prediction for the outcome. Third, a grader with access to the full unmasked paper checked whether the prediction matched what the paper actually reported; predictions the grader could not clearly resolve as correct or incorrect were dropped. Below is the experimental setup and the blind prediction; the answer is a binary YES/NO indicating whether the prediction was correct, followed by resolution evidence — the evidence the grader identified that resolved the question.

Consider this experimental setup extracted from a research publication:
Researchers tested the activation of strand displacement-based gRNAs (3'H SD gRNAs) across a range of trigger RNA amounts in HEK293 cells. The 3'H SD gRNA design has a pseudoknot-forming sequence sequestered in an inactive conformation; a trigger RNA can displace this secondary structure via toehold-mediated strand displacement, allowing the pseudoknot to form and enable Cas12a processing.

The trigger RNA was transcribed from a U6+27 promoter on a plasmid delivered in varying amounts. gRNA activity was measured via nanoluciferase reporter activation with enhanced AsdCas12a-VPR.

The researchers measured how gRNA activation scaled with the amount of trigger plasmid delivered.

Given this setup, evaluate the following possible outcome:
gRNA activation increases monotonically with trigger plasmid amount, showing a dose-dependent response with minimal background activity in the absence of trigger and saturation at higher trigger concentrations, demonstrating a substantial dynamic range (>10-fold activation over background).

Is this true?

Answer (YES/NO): NO